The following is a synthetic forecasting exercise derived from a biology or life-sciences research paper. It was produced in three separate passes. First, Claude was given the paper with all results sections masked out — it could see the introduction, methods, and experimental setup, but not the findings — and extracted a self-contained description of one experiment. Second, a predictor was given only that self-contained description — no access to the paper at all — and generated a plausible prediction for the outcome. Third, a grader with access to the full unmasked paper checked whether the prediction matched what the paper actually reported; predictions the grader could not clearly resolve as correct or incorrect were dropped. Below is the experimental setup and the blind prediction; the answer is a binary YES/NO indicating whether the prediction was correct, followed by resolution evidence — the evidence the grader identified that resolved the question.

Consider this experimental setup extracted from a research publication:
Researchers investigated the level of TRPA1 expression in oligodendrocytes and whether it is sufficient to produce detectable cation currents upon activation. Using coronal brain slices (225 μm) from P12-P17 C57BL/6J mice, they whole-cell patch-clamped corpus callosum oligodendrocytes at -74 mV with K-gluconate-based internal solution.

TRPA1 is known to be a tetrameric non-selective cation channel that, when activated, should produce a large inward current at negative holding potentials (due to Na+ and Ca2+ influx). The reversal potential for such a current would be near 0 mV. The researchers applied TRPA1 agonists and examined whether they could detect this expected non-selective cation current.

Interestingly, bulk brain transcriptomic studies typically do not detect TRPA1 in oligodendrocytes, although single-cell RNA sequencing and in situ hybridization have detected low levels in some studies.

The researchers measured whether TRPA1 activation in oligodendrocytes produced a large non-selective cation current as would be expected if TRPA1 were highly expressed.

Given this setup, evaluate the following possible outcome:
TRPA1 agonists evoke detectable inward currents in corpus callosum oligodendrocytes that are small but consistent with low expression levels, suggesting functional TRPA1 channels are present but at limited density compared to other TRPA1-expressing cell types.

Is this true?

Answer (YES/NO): NO